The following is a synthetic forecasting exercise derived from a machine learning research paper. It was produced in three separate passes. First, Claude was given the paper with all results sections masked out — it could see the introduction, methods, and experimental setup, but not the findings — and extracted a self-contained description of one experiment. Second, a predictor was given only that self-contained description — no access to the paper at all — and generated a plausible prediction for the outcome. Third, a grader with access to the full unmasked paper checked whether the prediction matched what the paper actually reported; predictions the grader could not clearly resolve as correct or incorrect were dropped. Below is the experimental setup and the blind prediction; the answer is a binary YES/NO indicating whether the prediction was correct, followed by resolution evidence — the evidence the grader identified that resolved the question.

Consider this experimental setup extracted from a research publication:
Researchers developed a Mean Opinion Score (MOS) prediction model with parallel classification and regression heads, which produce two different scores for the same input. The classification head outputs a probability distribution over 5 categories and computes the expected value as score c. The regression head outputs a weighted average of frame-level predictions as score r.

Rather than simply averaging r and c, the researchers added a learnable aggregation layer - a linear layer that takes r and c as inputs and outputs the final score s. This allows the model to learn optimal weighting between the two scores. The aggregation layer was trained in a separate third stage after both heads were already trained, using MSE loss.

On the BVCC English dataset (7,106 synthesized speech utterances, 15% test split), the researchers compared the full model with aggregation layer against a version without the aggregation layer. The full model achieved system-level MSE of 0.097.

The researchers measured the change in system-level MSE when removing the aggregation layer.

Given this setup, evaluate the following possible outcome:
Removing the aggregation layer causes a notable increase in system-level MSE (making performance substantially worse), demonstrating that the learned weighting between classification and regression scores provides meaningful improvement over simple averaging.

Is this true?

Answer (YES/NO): NO